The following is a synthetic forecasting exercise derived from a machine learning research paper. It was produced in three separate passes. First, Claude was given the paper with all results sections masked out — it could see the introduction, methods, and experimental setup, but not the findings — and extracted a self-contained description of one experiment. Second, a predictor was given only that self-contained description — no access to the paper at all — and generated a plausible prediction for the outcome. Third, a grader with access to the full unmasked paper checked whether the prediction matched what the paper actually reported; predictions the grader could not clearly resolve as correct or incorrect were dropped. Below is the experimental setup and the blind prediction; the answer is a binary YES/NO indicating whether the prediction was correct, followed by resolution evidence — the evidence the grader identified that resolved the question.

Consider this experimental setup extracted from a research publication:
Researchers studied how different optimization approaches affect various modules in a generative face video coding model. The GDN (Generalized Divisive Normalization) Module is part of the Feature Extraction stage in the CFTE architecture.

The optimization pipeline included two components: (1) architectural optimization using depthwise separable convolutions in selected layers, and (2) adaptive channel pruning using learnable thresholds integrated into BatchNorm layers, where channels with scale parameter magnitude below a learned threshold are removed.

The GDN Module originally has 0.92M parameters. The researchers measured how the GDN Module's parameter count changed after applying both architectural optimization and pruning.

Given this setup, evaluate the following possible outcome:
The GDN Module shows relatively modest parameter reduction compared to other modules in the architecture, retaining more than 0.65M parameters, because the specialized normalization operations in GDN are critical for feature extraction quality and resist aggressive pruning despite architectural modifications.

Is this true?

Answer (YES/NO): NO